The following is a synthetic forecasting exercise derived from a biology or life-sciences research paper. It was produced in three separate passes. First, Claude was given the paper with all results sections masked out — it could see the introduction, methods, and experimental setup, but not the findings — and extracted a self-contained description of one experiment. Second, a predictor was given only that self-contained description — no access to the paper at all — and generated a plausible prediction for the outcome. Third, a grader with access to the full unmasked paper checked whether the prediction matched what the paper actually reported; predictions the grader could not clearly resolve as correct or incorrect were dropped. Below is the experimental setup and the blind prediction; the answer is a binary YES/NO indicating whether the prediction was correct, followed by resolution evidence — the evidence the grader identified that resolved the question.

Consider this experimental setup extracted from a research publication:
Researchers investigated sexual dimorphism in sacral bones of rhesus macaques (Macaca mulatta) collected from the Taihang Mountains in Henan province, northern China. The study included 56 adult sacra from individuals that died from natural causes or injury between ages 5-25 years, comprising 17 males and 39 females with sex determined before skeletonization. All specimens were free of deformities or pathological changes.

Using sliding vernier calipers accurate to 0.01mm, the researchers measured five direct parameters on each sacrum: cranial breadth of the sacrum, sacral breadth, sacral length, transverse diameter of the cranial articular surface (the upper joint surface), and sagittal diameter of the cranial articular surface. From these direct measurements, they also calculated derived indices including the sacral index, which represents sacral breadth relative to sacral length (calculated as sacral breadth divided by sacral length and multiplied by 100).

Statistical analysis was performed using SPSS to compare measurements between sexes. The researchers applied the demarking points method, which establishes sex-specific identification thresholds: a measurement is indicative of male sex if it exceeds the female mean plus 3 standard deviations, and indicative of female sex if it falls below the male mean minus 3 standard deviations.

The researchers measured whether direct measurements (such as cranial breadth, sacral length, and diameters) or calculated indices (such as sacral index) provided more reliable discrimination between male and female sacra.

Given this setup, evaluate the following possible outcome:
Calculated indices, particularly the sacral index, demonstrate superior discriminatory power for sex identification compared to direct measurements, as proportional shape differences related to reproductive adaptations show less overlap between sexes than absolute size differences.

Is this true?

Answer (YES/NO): YES